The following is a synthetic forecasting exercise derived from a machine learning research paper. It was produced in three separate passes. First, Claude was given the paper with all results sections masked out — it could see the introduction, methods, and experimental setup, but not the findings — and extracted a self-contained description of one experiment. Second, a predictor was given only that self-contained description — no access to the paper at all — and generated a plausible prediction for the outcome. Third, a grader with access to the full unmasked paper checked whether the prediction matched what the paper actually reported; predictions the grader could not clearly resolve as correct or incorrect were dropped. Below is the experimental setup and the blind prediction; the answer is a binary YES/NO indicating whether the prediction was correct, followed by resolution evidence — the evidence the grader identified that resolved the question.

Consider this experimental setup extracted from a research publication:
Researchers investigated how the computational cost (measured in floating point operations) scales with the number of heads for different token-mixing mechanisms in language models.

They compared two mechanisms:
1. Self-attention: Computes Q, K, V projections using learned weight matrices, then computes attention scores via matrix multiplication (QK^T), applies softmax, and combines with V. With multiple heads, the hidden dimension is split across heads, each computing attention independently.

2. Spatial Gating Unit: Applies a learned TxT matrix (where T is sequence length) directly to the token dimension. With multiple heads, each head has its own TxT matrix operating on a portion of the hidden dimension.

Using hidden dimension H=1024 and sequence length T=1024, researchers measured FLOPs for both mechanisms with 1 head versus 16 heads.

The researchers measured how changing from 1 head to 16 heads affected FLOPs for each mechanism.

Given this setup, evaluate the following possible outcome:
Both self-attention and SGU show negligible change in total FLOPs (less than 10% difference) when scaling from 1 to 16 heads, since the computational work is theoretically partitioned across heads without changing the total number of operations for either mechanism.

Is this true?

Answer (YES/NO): YES